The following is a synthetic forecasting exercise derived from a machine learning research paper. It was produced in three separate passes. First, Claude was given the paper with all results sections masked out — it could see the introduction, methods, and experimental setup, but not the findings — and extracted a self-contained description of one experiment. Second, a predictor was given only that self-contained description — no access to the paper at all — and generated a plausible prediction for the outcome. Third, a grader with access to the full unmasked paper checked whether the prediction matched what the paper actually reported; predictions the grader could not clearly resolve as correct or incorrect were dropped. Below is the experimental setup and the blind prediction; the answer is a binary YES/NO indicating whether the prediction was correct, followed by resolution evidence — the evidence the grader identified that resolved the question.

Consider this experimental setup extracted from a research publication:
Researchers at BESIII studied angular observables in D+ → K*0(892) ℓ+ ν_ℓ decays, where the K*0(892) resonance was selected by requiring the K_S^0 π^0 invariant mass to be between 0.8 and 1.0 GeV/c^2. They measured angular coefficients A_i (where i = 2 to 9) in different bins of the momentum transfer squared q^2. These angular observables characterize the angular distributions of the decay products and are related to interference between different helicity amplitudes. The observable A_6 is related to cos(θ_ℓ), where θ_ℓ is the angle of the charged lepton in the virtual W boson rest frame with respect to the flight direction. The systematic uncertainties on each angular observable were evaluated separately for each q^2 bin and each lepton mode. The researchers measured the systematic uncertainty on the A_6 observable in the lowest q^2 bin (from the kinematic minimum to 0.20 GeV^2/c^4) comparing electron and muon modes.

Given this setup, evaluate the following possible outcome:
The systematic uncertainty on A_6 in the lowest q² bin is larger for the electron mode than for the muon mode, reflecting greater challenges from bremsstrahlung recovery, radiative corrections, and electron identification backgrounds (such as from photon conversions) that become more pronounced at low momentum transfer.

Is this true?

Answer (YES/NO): NO